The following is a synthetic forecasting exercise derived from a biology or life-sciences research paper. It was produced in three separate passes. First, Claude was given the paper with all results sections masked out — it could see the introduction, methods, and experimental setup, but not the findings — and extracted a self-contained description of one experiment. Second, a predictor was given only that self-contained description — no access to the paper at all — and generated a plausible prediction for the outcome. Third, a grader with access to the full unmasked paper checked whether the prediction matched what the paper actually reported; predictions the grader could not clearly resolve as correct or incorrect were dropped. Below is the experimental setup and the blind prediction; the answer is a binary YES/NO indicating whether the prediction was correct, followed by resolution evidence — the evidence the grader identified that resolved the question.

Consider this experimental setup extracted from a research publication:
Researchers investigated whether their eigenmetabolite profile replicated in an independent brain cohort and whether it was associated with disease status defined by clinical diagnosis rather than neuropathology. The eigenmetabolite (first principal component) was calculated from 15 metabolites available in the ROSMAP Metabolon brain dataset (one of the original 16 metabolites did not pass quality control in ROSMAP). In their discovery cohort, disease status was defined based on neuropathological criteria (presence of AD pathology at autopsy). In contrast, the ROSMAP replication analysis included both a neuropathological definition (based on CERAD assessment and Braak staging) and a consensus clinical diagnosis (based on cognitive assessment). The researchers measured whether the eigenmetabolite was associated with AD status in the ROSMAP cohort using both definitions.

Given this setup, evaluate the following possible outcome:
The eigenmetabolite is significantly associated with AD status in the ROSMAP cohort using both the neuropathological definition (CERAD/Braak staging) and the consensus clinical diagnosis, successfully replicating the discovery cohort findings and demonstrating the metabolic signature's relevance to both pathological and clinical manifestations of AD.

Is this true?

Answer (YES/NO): NO